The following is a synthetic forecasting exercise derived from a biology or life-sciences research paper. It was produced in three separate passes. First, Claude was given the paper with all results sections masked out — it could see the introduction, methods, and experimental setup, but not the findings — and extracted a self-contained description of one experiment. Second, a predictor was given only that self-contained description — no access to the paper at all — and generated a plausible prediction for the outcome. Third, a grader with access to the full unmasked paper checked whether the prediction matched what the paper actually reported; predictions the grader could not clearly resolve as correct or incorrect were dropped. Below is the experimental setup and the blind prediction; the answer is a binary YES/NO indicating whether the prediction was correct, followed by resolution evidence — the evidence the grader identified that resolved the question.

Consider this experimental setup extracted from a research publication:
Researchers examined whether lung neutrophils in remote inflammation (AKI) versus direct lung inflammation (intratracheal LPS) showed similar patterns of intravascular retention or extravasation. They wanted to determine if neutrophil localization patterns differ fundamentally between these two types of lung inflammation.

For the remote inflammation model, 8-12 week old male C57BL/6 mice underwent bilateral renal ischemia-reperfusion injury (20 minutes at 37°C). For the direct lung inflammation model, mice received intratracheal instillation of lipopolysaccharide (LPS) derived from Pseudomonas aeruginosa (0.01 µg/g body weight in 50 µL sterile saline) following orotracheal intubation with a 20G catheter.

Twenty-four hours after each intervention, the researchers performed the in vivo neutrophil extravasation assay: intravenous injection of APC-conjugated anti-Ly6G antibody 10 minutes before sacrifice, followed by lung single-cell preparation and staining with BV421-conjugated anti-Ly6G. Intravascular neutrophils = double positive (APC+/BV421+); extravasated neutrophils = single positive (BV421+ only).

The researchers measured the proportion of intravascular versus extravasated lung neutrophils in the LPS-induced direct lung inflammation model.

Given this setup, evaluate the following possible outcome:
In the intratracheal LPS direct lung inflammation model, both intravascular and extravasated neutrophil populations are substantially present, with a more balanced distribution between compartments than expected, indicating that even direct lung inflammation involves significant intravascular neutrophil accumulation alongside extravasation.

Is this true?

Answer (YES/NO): NO